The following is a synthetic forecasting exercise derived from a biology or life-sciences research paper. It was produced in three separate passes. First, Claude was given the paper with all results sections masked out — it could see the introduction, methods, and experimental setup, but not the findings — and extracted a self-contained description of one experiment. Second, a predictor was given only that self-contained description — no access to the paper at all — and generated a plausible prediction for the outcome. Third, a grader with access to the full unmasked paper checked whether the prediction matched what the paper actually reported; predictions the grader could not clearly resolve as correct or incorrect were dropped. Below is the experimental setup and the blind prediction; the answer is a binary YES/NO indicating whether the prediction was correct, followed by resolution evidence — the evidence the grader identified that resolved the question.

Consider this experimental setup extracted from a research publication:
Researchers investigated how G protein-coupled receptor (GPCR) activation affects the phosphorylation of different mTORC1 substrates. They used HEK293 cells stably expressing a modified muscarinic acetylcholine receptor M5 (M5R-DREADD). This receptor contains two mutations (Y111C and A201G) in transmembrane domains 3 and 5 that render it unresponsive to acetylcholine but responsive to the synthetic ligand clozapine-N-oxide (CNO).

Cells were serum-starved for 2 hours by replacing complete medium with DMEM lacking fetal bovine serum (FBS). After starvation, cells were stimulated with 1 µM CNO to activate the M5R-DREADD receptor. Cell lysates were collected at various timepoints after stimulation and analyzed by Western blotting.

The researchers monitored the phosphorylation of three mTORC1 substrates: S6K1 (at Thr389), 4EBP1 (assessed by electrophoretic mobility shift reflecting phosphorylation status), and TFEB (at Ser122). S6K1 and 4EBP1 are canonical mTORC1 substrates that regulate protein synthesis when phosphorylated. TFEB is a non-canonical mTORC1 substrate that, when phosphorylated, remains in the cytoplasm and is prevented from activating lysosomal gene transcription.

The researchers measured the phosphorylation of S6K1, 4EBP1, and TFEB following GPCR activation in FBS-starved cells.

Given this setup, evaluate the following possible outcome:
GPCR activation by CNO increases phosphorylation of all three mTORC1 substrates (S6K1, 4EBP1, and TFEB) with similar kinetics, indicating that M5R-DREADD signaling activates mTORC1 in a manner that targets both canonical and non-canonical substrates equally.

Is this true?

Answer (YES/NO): NO